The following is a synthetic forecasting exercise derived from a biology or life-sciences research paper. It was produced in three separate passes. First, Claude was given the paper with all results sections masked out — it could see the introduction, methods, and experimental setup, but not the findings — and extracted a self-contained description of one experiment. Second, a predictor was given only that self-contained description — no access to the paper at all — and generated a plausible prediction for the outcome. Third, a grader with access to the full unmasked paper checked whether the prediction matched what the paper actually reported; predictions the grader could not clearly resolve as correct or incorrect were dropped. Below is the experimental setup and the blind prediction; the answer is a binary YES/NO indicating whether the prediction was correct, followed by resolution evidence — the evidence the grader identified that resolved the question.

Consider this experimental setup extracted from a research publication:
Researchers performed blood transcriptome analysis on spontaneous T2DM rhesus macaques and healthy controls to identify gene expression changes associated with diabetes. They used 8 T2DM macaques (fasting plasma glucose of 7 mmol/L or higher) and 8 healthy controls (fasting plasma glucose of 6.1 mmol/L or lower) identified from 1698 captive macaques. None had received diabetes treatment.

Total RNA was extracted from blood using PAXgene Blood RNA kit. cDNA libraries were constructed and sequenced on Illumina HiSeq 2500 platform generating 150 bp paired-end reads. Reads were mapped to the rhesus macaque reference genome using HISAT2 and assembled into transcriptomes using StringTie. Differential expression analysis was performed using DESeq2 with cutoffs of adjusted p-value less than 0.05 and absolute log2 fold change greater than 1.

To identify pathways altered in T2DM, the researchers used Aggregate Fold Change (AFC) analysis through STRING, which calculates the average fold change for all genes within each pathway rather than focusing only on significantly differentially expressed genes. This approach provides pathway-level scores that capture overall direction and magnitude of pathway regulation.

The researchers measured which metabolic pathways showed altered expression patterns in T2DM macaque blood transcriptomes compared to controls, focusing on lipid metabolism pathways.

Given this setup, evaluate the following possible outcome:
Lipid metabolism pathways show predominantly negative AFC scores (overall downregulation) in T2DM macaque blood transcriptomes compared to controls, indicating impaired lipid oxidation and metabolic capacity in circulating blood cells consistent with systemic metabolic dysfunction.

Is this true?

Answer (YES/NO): YES